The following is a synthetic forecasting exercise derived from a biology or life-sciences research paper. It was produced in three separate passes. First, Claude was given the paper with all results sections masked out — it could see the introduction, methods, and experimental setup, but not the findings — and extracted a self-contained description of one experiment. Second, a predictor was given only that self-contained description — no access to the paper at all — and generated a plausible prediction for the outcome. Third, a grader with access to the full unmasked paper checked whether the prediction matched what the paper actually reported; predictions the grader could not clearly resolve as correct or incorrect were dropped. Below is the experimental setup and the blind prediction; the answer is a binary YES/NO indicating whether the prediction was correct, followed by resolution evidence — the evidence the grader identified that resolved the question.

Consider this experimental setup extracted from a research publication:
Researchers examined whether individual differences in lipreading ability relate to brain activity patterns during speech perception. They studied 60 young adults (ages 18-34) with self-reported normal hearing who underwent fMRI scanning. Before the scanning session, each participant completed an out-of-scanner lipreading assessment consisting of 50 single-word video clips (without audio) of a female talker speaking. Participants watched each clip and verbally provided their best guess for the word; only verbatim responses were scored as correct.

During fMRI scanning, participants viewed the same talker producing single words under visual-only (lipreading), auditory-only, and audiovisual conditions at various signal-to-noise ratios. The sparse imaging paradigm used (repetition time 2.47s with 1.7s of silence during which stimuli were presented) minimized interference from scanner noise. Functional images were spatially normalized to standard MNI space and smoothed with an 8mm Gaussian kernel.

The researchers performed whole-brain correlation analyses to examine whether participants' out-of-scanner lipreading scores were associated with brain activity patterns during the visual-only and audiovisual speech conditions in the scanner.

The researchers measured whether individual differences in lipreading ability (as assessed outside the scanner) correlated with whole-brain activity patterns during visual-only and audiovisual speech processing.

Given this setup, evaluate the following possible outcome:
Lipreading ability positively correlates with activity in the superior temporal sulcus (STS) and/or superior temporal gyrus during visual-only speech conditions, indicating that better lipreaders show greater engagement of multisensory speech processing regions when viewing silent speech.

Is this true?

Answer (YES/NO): NO